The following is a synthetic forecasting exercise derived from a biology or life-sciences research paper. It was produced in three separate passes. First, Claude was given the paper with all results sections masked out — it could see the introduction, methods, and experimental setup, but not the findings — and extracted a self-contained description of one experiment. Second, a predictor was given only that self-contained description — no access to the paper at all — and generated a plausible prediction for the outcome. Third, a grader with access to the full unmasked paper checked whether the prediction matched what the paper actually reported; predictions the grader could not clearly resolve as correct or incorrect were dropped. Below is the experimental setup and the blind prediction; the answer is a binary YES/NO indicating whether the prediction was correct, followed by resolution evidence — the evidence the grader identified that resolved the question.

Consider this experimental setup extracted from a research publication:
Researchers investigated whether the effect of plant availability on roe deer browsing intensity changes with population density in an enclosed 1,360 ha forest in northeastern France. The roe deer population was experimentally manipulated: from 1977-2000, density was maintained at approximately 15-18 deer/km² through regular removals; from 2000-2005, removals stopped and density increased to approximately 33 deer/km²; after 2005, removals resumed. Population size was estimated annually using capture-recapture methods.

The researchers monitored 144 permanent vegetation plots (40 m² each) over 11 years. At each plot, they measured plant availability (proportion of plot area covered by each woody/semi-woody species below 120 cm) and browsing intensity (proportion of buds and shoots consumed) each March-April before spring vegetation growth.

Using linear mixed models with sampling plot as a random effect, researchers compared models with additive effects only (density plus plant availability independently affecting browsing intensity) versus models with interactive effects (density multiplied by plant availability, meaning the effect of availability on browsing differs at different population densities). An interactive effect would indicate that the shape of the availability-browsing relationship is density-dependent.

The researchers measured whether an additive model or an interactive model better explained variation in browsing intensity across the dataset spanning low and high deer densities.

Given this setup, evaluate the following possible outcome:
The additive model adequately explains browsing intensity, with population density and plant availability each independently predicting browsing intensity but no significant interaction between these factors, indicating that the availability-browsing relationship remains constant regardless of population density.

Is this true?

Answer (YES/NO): NO